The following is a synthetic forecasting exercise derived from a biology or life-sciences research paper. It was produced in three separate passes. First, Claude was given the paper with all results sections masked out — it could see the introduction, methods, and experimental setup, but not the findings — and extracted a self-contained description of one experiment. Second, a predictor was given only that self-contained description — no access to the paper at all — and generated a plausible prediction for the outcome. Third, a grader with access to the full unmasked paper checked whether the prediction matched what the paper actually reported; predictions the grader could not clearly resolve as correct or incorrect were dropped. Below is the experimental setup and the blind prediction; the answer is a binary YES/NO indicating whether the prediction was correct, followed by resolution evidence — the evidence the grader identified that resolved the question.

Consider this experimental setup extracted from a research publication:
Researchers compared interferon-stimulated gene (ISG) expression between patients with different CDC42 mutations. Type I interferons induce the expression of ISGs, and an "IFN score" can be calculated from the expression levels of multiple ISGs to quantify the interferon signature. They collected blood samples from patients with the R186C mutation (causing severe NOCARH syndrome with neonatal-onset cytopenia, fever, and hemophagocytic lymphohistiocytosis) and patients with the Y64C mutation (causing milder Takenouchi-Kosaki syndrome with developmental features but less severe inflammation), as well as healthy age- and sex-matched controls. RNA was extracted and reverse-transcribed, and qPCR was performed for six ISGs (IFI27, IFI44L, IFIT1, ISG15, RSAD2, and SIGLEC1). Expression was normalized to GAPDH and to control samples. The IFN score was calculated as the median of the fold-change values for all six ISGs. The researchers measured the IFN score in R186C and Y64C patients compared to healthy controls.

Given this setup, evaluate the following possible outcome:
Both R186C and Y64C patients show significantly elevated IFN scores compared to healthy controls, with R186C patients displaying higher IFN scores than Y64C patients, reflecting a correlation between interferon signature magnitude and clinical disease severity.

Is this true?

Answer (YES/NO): NO